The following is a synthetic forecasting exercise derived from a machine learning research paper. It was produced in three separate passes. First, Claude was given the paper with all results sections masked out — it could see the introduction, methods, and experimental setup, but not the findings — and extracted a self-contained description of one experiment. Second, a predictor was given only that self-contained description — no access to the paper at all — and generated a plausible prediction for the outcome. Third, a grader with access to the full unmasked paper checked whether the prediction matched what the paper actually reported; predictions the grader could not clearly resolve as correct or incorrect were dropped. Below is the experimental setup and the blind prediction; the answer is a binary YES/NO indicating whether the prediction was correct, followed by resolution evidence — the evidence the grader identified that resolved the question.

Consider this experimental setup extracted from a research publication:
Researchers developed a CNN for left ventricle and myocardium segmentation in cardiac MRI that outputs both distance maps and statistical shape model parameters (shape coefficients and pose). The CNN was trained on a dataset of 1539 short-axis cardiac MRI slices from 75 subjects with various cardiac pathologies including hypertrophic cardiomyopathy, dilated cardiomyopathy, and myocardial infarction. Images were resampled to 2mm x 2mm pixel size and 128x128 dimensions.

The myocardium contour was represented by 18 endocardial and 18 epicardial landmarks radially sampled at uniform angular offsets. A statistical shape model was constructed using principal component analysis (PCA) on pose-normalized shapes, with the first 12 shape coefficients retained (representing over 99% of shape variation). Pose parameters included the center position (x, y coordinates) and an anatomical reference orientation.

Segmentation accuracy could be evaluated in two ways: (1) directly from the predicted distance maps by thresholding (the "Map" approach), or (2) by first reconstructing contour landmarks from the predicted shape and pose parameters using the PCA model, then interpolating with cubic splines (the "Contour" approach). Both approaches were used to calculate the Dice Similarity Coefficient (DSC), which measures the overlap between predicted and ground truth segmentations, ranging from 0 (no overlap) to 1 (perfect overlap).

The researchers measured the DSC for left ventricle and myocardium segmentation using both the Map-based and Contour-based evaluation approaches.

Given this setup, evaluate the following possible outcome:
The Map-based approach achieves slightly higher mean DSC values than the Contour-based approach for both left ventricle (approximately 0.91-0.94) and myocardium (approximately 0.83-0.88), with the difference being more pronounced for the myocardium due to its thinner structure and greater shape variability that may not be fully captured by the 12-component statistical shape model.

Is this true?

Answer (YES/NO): NO